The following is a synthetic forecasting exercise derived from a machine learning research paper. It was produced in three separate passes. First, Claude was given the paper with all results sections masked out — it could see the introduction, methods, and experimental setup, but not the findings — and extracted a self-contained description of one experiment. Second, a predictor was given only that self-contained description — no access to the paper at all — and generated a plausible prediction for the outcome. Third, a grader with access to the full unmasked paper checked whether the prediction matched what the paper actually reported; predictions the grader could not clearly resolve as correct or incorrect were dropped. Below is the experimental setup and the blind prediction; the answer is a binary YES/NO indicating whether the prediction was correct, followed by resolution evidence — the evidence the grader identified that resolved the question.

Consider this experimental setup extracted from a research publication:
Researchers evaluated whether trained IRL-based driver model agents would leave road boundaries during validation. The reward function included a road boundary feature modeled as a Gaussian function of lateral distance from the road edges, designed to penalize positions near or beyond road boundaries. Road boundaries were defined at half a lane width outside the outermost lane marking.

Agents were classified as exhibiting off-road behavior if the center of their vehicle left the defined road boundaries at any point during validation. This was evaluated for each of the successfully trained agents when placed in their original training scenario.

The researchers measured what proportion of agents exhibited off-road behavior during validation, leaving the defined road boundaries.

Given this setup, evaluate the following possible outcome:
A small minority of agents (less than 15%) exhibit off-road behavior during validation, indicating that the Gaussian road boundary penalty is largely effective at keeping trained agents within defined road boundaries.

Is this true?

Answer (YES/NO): NO